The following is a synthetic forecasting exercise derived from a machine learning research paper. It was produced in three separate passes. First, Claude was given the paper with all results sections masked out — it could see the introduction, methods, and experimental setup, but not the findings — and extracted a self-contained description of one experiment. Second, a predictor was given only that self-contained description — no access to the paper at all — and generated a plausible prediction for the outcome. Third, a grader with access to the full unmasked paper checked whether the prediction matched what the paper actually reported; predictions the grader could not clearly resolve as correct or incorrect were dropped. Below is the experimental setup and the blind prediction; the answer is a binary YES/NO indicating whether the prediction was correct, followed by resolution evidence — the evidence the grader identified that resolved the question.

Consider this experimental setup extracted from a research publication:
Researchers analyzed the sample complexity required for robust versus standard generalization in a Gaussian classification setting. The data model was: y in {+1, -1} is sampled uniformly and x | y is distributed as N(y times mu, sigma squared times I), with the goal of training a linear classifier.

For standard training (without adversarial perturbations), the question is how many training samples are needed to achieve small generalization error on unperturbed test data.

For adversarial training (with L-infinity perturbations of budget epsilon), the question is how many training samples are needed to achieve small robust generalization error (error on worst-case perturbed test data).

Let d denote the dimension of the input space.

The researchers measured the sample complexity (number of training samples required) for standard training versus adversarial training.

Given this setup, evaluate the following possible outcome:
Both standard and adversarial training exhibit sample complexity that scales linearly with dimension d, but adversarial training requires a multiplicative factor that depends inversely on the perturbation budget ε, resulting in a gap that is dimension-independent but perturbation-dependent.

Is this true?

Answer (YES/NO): NO